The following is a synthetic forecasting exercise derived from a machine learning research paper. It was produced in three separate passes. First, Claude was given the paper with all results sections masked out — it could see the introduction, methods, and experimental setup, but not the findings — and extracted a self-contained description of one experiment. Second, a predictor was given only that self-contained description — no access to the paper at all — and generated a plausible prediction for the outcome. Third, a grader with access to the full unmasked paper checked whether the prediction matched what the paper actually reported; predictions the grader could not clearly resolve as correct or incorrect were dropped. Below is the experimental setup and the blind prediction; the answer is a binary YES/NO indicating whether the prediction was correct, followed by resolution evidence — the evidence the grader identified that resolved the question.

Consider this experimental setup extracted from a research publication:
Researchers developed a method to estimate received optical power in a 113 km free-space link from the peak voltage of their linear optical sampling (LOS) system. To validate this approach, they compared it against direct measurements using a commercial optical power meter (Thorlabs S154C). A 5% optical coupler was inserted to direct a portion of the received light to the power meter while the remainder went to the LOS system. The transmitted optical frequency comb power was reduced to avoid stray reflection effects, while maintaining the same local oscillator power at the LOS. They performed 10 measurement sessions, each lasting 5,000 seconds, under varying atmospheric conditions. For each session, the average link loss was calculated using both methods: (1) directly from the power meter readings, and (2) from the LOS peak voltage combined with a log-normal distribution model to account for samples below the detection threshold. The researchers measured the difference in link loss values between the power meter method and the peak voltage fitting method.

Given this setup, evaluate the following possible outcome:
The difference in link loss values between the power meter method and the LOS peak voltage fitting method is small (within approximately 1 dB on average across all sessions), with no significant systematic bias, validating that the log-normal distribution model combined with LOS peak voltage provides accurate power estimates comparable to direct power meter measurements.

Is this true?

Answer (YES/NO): NO